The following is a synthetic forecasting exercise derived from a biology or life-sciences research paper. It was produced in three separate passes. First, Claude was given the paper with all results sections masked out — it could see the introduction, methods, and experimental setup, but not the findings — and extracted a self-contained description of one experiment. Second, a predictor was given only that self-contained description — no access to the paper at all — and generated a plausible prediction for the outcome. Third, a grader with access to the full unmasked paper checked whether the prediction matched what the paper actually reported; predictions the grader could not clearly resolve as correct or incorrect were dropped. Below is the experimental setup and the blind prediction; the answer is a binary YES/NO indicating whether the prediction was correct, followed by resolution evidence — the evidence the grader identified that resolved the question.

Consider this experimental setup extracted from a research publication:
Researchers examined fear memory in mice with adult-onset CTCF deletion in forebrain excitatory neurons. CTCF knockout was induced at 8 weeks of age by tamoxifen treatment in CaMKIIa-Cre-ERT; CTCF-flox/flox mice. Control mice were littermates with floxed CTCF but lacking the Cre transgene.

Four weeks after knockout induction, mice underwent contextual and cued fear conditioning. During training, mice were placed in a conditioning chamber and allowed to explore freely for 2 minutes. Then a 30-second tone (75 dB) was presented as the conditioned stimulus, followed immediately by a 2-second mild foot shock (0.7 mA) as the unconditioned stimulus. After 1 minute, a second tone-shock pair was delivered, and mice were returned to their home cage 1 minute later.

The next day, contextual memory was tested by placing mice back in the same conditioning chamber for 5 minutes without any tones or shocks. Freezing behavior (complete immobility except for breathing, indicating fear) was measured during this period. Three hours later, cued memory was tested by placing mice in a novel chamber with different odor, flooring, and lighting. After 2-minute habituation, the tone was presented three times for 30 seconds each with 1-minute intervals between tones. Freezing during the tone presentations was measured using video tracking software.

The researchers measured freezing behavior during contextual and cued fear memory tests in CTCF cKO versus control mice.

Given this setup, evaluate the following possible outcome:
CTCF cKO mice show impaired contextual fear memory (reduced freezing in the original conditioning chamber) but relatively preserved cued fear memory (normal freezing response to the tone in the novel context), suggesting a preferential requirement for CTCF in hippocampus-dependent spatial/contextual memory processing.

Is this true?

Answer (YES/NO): NO